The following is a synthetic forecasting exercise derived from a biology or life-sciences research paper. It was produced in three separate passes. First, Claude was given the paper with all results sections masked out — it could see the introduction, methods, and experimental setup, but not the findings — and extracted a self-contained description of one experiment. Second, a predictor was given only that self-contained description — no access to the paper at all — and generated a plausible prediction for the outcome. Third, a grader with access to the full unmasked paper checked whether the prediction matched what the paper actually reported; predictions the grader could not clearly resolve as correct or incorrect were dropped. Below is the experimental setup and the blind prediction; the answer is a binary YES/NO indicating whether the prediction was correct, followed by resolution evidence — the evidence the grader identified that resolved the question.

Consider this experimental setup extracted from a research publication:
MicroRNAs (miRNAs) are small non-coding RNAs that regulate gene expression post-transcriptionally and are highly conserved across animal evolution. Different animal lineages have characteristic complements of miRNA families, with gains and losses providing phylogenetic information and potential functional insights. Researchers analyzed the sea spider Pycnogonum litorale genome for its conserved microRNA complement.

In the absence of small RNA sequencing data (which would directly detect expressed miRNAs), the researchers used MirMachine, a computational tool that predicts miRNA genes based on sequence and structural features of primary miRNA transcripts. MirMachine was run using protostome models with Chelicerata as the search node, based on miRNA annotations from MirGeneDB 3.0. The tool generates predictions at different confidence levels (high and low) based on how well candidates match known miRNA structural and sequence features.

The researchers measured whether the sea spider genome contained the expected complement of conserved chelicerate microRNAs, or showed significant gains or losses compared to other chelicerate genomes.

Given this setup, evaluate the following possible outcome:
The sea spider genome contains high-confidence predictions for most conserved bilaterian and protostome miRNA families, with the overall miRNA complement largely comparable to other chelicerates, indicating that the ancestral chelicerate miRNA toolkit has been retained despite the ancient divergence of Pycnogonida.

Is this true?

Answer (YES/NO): NO